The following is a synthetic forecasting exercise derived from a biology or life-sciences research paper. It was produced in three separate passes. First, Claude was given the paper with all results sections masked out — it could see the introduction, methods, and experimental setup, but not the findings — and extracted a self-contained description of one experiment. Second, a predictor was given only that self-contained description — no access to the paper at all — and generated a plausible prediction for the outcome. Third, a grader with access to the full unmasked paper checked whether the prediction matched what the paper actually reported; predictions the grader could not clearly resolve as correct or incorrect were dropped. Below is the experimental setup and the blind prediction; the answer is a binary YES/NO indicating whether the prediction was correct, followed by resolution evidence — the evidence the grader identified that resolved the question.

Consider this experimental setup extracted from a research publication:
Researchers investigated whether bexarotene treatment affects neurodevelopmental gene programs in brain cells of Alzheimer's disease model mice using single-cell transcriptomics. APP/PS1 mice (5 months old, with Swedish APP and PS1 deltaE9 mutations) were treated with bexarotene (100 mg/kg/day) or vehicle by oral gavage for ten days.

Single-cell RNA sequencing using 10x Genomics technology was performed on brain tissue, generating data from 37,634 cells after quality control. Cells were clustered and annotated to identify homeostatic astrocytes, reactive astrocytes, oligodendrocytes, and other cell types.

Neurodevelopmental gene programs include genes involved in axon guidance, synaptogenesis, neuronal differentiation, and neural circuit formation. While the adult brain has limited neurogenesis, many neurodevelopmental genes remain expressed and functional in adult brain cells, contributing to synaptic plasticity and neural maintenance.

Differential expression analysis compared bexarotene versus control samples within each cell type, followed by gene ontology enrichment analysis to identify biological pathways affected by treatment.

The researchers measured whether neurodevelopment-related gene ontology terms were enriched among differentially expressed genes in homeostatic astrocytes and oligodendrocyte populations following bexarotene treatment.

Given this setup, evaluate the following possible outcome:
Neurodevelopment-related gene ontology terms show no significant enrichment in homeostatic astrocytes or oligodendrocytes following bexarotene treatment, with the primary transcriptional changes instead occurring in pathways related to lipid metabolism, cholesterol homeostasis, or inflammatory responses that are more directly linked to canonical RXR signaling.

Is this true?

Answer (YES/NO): NO